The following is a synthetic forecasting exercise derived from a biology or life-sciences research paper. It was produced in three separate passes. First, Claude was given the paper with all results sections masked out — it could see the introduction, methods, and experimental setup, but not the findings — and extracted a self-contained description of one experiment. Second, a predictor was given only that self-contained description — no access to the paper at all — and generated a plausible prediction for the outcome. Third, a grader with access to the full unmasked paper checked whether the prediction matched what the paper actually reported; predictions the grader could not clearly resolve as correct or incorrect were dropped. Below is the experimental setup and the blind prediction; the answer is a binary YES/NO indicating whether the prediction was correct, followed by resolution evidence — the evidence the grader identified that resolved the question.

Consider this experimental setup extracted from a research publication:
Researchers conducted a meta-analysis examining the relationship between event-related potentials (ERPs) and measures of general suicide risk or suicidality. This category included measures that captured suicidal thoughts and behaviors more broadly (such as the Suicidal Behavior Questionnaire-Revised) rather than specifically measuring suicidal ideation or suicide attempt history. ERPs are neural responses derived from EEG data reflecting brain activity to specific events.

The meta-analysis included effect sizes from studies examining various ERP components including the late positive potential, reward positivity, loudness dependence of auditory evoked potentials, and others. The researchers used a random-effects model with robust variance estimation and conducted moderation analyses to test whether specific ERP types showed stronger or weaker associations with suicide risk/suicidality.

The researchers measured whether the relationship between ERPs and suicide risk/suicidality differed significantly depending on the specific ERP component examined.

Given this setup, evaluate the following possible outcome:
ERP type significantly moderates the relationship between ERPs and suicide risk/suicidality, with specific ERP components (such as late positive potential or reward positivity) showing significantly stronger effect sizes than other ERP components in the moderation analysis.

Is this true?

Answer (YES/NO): NO